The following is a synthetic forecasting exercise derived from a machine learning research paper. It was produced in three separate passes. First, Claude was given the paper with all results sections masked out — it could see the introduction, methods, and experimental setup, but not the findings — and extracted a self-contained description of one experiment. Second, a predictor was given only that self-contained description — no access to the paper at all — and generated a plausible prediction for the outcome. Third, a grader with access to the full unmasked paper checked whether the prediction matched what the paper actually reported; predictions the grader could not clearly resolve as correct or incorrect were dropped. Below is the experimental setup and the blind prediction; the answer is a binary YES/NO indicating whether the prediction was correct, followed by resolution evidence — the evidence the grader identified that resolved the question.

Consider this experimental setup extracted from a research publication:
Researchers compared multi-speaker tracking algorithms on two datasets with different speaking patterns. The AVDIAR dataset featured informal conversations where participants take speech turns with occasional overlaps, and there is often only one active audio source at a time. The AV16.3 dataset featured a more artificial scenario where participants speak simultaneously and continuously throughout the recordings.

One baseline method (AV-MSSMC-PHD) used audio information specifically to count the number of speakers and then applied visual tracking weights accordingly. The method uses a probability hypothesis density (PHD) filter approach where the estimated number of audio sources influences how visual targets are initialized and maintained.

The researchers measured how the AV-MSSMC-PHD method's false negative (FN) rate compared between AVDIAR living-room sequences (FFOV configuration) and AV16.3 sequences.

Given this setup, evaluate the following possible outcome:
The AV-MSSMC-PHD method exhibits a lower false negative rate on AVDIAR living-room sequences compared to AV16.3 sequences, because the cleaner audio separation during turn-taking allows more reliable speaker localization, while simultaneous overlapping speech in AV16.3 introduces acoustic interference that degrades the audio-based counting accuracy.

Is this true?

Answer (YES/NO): NO